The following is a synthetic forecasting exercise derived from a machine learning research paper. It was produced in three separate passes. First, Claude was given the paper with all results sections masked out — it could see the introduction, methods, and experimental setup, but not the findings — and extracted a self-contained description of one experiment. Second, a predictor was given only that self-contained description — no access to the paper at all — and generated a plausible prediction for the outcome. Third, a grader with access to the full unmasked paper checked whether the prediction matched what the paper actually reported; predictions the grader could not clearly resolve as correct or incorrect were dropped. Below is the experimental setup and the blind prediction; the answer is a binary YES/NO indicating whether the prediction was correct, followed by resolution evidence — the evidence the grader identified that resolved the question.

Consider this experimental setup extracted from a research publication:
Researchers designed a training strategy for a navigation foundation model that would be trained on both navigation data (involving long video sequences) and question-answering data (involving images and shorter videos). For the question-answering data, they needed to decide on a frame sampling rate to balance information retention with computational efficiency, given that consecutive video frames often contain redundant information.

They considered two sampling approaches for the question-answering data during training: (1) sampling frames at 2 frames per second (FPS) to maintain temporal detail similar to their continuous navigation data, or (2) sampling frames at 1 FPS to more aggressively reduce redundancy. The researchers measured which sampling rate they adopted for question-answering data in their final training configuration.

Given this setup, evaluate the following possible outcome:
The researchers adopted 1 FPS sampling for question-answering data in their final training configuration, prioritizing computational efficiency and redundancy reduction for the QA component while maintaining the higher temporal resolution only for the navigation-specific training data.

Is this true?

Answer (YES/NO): YES